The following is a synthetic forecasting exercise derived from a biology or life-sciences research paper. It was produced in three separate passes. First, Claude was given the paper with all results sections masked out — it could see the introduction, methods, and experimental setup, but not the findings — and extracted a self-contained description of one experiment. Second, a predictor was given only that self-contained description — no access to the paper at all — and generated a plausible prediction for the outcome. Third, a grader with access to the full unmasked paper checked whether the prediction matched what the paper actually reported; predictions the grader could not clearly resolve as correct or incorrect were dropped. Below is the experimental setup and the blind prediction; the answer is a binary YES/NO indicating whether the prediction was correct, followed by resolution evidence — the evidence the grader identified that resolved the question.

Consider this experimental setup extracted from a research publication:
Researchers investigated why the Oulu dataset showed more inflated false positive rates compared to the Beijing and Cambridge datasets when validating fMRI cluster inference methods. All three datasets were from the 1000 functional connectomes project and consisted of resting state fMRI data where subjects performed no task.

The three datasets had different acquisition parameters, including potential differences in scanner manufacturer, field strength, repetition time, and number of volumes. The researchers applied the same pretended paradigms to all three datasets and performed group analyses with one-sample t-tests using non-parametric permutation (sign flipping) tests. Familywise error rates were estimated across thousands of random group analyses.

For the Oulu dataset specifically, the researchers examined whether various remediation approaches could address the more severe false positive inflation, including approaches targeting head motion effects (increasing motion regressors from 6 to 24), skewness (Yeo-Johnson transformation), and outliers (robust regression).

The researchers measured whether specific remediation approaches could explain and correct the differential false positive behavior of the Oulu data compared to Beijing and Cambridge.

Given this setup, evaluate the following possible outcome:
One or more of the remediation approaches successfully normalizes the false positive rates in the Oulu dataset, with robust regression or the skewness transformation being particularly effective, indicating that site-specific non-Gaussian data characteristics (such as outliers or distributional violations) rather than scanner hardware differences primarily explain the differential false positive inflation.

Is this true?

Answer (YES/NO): NO